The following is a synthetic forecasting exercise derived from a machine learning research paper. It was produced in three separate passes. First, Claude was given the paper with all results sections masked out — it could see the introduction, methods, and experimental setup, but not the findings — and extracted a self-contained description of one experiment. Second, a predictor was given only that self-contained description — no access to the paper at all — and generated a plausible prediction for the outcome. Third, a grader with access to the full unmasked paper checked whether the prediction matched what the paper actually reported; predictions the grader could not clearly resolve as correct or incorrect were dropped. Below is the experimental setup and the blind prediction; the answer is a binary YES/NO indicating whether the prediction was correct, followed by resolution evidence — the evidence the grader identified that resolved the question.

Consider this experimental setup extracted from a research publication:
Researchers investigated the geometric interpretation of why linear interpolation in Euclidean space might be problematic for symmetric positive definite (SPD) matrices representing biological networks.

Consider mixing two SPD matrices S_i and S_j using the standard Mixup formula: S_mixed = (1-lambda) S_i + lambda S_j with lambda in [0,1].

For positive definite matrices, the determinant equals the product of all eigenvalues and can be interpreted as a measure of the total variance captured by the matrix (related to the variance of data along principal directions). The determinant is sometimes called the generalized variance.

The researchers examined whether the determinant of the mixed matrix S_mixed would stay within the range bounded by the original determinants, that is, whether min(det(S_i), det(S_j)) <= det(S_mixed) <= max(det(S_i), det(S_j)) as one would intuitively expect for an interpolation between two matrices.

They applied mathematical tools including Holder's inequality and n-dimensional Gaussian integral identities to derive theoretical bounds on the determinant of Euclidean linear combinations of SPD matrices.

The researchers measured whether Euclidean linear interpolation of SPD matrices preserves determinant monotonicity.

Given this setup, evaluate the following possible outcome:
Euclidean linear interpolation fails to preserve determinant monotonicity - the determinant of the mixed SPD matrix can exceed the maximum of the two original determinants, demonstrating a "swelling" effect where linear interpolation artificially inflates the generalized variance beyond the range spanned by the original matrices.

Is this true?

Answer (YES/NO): YES